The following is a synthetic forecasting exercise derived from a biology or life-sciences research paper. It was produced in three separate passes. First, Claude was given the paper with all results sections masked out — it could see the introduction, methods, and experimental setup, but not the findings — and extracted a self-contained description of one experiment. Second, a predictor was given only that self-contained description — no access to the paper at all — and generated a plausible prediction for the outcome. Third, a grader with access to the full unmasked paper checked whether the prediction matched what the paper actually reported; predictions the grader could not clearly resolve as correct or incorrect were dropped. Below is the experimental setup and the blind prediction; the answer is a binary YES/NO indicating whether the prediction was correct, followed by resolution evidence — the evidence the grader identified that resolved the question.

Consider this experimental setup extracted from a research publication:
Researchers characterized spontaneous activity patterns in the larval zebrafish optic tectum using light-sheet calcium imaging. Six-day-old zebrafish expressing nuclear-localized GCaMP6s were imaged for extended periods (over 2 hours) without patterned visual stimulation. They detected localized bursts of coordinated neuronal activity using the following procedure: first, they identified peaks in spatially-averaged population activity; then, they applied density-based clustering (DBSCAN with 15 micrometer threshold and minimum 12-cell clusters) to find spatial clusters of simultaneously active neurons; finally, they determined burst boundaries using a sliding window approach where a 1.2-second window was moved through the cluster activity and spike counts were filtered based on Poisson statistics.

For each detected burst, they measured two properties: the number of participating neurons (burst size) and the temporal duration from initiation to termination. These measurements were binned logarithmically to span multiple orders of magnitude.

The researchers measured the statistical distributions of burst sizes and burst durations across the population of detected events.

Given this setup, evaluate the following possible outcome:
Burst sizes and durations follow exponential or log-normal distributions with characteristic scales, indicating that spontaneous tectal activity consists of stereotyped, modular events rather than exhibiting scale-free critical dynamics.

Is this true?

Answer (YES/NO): NO